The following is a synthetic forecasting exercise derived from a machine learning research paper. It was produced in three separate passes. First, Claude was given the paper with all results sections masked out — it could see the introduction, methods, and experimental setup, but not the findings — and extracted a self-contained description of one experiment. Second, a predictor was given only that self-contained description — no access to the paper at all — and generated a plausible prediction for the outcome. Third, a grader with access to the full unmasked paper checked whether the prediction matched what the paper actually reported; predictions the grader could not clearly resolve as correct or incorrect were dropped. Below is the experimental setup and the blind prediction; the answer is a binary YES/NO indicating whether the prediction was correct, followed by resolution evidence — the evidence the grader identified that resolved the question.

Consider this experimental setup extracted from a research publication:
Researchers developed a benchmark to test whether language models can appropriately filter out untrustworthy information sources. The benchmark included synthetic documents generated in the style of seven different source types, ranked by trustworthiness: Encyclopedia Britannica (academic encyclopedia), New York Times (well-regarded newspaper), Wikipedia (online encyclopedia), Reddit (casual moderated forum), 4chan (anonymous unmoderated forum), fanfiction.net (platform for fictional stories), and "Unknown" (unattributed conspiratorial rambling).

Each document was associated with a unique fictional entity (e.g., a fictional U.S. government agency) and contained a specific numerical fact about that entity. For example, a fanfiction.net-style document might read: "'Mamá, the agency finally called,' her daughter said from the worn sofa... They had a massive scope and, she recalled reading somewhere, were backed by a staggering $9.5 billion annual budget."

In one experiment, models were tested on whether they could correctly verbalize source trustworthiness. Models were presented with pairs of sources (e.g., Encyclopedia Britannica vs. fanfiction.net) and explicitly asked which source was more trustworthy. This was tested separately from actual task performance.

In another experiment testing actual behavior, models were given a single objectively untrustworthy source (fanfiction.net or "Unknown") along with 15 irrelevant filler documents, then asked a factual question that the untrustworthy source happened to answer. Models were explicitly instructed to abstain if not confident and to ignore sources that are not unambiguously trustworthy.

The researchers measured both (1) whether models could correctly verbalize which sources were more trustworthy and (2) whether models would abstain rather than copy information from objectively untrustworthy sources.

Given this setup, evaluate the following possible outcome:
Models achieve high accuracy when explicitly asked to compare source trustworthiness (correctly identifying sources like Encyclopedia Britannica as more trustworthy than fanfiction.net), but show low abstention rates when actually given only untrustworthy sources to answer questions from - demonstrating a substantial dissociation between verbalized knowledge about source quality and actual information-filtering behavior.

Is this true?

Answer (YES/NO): YES